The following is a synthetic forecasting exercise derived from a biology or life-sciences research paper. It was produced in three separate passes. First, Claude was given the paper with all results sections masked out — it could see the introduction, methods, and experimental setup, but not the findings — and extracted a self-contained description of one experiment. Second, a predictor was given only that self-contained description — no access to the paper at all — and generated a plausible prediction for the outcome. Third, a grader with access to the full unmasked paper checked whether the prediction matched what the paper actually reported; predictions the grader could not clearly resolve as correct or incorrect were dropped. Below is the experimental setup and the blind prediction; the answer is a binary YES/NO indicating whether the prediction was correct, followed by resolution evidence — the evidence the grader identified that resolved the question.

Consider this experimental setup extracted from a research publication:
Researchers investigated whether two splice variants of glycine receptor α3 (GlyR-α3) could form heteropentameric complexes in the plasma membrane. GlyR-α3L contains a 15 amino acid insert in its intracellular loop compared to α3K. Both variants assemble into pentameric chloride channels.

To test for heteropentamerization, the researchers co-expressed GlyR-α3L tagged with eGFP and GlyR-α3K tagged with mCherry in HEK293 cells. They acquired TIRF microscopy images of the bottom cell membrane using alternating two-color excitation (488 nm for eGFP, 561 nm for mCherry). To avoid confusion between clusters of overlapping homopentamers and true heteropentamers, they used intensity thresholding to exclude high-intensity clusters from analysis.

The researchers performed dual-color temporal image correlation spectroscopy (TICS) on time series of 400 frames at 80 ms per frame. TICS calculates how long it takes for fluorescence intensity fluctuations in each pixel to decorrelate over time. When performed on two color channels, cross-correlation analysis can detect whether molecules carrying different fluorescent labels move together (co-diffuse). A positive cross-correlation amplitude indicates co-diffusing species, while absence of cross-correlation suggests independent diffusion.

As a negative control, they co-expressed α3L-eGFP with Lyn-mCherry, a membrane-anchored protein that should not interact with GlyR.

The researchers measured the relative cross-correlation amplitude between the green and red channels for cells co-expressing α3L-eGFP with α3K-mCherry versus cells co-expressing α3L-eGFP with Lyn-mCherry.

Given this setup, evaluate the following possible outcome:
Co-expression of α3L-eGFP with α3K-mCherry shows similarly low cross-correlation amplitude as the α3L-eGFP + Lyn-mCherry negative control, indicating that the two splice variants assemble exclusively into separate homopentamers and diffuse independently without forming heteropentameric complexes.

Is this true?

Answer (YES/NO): NO